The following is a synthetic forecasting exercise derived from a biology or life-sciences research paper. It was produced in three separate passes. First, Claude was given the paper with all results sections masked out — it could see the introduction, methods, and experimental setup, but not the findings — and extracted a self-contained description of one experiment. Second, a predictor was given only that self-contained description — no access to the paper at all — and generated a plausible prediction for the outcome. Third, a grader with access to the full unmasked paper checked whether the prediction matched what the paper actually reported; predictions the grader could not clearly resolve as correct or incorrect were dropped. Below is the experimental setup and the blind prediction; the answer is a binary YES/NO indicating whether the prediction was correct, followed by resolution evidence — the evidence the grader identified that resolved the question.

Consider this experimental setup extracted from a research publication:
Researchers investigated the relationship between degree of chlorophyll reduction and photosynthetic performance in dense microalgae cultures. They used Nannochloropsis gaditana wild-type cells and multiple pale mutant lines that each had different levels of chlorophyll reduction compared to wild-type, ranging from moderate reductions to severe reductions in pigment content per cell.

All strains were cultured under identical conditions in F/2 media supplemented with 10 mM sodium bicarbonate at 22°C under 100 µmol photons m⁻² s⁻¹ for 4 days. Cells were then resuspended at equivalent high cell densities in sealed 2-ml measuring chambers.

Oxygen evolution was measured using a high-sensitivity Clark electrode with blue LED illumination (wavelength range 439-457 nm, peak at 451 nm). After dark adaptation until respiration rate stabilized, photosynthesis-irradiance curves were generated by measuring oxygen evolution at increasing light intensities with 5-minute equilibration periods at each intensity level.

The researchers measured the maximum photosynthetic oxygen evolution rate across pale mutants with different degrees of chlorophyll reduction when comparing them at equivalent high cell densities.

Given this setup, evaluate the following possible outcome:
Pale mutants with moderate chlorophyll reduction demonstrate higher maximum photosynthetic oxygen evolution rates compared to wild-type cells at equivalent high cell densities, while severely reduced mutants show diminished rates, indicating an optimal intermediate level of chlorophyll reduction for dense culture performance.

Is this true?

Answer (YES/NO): NO